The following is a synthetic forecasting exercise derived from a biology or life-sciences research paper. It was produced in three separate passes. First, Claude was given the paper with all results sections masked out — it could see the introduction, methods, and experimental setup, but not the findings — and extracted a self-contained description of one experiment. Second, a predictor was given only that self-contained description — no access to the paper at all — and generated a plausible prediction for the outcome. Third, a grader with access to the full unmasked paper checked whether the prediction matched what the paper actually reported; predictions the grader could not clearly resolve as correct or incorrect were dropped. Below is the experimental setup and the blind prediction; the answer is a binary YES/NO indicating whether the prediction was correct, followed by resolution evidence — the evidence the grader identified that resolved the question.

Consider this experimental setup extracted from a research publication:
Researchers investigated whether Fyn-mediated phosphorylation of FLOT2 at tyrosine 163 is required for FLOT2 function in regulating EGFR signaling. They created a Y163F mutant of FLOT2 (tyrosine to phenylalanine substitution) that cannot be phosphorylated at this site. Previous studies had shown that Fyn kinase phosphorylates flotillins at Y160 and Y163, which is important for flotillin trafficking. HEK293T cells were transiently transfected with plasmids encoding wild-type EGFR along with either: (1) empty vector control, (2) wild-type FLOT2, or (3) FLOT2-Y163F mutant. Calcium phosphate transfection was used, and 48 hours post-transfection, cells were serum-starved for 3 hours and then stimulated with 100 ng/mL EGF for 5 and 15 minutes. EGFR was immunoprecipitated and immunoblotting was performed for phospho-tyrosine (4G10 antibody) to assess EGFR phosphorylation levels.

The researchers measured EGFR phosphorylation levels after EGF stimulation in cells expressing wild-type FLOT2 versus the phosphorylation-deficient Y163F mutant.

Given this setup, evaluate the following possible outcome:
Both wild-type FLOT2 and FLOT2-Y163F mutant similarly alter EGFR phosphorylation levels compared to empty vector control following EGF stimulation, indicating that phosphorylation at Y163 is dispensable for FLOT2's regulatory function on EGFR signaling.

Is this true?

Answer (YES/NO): YES